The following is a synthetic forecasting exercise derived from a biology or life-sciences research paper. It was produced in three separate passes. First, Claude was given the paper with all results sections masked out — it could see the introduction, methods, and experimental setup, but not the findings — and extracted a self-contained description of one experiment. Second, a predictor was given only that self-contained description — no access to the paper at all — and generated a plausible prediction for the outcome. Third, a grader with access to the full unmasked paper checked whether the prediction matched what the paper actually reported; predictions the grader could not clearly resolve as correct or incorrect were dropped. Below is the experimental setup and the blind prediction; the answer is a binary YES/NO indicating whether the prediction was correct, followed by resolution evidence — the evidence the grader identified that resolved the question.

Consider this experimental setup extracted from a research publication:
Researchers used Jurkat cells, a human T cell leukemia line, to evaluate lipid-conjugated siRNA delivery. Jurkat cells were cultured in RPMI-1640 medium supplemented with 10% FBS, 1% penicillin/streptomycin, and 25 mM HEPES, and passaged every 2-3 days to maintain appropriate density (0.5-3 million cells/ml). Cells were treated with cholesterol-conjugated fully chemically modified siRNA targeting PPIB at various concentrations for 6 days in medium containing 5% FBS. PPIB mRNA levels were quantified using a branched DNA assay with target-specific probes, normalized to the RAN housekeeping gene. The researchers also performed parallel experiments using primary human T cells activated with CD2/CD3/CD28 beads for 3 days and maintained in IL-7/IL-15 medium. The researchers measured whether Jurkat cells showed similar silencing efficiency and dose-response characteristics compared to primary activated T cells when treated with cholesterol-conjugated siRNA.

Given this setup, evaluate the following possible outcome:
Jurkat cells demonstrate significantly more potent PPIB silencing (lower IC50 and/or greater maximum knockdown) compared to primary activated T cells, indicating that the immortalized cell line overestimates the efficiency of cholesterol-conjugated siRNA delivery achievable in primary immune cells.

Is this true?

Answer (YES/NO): NO